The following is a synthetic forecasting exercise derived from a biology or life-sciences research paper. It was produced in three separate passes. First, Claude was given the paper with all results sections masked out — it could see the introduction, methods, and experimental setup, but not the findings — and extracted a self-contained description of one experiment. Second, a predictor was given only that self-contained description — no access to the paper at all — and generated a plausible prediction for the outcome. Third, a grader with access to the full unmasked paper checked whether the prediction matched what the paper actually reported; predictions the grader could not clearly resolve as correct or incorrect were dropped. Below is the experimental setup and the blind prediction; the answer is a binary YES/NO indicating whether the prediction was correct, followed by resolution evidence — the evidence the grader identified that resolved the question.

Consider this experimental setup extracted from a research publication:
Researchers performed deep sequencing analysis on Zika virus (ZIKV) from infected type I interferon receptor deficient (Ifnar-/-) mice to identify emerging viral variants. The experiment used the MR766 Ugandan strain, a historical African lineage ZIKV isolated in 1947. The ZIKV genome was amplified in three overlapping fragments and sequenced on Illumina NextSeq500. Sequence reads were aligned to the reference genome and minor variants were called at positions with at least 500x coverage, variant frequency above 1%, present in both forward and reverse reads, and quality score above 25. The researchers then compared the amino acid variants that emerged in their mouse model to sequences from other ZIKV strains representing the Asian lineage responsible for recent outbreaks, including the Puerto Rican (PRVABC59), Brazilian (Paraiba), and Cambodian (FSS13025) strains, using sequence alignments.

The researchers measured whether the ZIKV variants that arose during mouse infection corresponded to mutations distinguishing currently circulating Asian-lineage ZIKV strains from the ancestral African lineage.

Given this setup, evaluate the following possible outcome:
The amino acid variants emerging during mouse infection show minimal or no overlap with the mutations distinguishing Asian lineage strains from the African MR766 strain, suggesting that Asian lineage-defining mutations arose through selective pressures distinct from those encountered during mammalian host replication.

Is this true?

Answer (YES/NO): NO